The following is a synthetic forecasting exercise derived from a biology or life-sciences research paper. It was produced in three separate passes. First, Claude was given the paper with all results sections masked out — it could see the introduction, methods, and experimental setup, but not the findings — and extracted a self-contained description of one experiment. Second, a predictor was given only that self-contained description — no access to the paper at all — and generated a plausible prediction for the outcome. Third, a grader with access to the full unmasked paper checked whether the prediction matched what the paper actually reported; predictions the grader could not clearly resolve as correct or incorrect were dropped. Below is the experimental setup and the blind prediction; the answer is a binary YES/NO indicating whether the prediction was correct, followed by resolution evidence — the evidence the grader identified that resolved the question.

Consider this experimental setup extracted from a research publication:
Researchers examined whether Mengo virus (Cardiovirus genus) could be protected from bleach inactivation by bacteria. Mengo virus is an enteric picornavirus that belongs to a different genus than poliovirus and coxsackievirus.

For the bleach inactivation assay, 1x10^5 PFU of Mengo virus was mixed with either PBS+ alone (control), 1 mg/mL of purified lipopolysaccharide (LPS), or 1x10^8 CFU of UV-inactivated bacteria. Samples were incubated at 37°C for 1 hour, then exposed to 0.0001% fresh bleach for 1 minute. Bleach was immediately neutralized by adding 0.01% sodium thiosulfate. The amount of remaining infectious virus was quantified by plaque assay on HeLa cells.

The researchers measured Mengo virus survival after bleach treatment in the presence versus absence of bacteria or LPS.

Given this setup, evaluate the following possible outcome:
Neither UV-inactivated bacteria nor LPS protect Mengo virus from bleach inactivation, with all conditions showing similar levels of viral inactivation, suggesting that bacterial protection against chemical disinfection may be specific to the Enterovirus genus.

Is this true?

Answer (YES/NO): NO